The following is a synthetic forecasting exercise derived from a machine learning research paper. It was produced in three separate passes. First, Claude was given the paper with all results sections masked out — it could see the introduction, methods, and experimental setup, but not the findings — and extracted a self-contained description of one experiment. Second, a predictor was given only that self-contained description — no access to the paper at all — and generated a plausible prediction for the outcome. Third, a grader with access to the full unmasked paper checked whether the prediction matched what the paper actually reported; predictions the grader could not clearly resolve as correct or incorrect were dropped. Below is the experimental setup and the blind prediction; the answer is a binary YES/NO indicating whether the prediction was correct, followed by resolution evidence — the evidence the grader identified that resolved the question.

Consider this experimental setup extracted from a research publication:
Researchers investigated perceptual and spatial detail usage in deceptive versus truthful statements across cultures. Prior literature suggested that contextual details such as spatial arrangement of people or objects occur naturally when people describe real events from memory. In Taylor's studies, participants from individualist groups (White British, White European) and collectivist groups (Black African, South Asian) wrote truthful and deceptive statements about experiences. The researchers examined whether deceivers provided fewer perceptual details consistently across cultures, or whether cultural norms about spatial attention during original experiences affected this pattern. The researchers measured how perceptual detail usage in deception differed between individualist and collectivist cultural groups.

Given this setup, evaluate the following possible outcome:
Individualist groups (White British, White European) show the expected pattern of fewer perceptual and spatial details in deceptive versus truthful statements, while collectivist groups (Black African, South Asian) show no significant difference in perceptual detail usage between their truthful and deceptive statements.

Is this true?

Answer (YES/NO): NO